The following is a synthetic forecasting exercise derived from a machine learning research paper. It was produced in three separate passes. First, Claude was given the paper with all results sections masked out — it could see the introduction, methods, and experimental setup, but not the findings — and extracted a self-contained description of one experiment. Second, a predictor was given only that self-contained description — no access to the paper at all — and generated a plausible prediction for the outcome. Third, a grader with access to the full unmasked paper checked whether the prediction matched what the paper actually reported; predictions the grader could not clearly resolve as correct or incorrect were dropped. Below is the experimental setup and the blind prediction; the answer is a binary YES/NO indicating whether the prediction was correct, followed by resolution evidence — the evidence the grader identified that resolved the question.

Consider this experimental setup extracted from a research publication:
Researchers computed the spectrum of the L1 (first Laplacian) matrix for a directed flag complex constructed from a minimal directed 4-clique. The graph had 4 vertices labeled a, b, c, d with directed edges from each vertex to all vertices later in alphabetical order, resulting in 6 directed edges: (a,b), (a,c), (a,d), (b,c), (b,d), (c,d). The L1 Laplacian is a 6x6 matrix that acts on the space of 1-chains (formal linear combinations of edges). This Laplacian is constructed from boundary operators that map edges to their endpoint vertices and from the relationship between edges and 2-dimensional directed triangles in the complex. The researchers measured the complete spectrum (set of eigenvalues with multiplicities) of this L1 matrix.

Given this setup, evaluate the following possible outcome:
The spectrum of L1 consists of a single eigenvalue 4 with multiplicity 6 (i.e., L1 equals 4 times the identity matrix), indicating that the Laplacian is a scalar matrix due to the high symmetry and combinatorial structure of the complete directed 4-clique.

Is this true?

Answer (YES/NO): YES